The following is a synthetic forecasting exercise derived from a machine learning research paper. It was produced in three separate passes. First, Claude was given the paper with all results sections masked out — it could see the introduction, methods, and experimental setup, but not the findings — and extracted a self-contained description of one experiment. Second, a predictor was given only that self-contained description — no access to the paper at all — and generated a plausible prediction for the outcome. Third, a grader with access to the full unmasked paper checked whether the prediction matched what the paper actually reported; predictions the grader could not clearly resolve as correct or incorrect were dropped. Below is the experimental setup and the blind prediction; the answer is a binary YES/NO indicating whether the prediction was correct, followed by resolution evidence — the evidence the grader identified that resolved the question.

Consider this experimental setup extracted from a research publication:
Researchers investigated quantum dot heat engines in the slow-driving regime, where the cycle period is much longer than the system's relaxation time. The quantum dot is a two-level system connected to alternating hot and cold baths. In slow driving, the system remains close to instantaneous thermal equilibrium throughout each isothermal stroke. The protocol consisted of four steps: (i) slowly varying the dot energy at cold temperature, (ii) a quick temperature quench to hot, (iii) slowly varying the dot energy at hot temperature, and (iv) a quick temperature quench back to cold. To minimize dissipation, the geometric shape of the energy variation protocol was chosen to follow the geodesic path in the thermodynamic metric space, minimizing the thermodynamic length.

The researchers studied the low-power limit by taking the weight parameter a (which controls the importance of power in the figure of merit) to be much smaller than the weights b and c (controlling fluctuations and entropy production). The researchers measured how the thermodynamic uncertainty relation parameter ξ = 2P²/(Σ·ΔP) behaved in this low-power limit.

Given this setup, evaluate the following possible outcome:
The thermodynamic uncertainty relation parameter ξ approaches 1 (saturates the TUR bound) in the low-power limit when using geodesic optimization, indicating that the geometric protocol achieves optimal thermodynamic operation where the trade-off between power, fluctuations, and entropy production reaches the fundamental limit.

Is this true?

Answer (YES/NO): NO